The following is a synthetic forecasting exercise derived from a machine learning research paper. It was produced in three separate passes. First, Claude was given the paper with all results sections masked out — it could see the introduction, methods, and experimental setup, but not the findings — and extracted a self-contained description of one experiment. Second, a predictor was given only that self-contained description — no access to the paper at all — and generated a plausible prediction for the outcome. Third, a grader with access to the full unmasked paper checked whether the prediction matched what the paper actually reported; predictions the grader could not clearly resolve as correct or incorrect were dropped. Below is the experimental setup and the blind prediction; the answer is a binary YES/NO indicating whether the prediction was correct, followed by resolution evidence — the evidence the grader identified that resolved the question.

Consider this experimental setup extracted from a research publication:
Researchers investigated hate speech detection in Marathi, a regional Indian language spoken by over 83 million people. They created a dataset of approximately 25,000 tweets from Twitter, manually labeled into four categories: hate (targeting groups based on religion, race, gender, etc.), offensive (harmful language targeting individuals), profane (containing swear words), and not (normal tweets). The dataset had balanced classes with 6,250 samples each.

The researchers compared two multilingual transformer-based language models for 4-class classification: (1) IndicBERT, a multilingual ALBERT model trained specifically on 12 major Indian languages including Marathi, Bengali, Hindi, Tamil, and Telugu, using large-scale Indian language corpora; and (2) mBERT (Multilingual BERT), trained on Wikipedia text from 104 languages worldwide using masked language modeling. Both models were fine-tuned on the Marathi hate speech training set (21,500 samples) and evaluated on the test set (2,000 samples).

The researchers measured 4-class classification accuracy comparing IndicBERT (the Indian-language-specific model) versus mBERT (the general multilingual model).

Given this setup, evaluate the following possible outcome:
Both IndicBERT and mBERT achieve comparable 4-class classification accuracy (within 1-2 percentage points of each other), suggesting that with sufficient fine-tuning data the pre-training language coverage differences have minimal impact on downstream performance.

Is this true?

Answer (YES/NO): NO